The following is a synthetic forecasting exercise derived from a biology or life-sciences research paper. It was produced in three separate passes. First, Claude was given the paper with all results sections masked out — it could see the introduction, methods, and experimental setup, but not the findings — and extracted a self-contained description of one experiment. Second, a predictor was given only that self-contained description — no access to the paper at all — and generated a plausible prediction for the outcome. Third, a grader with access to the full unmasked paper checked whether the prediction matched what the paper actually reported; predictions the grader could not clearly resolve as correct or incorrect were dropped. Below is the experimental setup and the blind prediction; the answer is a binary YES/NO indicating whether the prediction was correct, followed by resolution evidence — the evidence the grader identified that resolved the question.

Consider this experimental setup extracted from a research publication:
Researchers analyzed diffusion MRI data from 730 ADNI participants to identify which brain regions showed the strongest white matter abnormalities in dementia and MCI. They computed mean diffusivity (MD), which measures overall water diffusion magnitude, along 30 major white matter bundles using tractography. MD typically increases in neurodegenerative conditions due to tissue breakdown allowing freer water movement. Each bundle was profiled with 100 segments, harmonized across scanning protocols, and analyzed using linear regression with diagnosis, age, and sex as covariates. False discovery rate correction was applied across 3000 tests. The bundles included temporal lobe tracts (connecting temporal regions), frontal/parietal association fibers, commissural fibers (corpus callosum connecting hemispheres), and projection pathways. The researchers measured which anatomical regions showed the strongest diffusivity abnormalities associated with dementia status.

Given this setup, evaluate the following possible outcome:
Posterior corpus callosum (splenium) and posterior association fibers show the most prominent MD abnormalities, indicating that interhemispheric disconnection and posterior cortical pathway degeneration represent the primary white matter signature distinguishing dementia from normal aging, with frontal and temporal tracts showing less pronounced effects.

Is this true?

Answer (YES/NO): NO